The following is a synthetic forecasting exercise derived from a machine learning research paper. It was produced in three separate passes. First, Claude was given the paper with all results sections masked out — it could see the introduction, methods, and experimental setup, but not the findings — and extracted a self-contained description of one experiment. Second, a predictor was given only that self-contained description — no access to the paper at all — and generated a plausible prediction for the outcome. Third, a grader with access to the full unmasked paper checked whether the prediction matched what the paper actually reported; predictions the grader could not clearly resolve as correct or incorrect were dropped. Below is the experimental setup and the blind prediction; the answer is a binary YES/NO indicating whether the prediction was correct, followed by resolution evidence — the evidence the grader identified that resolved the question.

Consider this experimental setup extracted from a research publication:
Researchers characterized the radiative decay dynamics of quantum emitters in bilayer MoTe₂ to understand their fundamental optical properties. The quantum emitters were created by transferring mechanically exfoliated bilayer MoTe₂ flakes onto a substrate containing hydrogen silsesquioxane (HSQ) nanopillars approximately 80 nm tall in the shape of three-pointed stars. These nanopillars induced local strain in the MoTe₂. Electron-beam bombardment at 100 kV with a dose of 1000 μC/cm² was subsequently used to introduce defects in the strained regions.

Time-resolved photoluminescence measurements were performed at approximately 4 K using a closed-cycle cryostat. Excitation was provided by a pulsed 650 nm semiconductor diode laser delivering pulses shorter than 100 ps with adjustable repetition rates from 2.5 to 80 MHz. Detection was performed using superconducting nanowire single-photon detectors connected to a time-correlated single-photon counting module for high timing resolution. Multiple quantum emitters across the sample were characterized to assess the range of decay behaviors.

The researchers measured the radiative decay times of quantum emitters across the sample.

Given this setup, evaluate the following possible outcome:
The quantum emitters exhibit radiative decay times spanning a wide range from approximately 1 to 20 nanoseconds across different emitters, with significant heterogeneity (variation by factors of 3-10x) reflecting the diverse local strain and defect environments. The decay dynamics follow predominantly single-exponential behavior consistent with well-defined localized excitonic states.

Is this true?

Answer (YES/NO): NO